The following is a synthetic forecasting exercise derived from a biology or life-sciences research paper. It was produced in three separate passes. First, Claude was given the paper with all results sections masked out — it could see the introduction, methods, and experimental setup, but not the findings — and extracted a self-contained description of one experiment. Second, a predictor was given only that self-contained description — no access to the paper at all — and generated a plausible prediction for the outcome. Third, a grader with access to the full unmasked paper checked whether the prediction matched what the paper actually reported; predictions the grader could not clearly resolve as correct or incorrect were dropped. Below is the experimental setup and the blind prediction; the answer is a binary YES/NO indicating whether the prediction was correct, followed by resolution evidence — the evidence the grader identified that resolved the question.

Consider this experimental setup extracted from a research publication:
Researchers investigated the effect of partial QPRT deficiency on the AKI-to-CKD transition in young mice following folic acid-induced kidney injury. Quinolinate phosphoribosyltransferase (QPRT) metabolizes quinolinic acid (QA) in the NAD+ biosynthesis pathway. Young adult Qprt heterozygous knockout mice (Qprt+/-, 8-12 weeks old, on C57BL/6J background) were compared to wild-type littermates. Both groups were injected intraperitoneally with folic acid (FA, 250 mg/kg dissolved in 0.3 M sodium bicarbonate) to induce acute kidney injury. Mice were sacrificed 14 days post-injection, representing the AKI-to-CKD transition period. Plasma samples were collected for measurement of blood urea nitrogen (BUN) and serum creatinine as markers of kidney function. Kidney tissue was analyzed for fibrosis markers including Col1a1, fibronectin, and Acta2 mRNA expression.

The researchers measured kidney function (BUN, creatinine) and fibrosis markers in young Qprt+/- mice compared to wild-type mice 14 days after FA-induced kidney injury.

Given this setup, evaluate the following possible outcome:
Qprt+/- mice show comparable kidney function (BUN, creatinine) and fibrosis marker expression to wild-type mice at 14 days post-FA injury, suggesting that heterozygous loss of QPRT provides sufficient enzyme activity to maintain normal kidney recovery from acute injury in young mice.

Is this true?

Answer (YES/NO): NO